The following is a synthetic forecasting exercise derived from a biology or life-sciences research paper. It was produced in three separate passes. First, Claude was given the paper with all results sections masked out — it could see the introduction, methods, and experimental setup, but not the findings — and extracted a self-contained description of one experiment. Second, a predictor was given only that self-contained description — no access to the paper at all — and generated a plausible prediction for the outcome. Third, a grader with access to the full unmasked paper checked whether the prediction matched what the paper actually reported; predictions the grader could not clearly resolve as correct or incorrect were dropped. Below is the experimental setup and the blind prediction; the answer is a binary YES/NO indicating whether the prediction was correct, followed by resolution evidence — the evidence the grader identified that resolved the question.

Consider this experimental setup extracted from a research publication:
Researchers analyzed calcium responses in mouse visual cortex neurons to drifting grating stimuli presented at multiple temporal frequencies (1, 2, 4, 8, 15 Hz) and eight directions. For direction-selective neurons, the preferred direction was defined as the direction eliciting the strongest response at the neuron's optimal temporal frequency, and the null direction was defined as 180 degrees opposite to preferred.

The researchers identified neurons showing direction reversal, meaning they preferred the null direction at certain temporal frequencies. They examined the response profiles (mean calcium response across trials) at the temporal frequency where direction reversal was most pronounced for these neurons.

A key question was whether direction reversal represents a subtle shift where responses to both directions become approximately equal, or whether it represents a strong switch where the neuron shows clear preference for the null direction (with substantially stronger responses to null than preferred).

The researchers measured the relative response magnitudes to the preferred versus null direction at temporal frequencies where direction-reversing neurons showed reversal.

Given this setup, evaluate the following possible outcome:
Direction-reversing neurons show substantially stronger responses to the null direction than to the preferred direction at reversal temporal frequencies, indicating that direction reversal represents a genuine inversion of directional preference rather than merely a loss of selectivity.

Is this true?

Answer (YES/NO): YES